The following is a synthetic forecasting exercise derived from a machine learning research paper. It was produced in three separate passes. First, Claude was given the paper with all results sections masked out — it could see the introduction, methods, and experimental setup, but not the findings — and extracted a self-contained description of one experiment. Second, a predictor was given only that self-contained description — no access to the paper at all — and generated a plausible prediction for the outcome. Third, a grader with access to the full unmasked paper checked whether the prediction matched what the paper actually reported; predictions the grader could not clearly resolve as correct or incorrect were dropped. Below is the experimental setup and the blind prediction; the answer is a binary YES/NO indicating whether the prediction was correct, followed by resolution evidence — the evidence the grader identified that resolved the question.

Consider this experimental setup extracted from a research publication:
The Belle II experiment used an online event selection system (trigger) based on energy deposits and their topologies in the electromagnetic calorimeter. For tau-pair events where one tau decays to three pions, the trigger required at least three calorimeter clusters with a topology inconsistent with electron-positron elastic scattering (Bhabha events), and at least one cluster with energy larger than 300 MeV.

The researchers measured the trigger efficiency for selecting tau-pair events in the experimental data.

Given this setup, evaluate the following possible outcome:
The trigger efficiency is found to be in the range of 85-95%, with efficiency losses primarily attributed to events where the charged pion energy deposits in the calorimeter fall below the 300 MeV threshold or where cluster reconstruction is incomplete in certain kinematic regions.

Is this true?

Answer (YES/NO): NO